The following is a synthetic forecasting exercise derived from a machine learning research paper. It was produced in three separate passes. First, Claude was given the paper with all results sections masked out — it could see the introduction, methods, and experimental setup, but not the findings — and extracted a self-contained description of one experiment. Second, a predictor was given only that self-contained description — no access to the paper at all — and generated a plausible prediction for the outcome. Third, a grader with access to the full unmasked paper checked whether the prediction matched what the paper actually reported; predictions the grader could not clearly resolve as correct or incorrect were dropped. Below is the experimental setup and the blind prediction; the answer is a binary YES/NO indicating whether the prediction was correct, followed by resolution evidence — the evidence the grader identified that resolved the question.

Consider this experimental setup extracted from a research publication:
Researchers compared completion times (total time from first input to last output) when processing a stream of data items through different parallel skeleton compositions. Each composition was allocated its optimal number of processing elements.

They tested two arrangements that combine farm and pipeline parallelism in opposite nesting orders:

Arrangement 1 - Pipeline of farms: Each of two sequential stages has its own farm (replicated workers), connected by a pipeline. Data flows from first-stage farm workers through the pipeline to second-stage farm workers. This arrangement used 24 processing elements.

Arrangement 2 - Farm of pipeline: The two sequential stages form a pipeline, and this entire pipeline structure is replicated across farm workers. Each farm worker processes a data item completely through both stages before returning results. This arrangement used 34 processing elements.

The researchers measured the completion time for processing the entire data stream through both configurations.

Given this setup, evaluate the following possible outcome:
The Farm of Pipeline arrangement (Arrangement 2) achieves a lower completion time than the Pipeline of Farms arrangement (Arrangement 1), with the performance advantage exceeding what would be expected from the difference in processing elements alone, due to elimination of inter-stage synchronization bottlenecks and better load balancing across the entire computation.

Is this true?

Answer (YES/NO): NO